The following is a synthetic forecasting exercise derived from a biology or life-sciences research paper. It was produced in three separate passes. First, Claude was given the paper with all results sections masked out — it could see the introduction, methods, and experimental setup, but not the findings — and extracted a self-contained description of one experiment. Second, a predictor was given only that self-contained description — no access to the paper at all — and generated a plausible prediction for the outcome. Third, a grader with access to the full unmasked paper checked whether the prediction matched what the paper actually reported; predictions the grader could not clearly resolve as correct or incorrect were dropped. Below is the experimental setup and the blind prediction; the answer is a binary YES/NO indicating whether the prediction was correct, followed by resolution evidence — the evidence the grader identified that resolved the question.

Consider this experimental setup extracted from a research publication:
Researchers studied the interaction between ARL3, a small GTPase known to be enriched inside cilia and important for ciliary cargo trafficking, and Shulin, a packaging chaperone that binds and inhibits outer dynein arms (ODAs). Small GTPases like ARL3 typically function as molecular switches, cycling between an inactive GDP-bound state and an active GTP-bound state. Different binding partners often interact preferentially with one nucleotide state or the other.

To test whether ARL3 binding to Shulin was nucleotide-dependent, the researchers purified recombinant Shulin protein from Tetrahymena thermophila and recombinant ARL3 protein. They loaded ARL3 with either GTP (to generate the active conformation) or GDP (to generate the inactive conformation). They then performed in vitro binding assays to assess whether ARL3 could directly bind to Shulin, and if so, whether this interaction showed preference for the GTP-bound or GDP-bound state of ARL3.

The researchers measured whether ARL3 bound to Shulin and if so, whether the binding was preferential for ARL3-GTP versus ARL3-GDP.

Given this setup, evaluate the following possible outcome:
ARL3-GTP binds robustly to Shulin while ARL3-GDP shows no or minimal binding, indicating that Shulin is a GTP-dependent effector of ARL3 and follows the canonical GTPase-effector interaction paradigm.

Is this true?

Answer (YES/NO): YES